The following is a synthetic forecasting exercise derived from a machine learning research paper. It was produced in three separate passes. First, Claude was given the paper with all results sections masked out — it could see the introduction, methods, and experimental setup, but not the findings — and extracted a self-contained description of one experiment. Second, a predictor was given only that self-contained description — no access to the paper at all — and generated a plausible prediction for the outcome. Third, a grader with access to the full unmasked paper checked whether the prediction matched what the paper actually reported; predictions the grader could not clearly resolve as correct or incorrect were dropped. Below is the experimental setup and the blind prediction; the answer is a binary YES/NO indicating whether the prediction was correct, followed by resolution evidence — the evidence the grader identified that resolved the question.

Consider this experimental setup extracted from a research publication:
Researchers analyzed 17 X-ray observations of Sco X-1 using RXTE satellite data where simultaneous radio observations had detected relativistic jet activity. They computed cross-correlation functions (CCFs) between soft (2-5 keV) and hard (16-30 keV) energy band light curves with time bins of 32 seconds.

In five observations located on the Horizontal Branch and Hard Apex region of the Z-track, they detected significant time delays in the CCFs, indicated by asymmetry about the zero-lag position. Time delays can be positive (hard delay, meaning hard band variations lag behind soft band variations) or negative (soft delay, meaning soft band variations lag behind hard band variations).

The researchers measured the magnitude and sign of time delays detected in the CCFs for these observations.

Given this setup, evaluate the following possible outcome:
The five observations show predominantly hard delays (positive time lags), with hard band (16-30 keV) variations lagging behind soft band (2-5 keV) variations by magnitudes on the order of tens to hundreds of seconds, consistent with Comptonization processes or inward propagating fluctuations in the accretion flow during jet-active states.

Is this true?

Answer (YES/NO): NO